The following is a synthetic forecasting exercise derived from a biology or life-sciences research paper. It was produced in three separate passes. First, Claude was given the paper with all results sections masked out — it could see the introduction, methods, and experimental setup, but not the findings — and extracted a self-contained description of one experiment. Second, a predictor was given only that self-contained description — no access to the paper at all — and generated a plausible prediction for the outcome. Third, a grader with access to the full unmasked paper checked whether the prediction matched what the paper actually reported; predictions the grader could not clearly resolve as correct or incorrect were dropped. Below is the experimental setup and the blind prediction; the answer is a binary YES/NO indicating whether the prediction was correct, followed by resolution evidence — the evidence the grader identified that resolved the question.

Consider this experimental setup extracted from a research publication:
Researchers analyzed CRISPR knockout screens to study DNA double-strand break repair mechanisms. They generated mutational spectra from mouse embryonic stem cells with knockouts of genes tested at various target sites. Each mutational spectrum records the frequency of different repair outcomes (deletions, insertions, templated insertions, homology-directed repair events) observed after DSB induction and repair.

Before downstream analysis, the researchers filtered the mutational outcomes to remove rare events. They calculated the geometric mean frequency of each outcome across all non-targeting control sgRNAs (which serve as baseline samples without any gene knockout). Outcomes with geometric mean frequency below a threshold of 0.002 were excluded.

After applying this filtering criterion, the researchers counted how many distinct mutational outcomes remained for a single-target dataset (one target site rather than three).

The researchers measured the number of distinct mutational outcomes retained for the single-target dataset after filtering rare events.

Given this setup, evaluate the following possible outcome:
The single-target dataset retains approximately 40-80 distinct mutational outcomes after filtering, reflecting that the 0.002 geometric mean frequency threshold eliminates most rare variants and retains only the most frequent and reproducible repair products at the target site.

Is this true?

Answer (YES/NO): NO